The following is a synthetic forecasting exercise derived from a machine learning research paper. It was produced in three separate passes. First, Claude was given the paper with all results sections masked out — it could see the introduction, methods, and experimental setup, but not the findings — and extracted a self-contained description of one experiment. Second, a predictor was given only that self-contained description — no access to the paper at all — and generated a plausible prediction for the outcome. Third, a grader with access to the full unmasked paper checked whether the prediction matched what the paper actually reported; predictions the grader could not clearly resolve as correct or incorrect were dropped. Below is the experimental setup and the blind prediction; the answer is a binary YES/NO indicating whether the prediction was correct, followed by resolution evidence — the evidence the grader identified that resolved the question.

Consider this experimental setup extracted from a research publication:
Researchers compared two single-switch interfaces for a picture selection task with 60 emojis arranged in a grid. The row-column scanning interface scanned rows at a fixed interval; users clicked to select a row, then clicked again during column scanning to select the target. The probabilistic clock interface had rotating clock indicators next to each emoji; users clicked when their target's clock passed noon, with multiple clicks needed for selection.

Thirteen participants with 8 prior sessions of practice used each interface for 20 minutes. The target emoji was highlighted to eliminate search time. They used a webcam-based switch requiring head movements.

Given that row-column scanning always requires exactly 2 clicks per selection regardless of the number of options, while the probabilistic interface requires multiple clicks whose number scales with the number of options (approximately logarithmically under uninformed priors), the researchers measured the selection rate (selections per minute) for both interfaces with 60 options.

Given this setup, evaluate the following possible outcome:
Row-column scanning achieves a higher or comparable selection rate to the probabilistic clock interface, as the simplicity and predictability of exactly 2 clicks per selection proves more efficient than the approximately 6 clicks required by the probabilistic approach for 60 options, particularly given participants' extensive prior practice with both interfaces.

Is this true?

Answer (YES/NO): NO